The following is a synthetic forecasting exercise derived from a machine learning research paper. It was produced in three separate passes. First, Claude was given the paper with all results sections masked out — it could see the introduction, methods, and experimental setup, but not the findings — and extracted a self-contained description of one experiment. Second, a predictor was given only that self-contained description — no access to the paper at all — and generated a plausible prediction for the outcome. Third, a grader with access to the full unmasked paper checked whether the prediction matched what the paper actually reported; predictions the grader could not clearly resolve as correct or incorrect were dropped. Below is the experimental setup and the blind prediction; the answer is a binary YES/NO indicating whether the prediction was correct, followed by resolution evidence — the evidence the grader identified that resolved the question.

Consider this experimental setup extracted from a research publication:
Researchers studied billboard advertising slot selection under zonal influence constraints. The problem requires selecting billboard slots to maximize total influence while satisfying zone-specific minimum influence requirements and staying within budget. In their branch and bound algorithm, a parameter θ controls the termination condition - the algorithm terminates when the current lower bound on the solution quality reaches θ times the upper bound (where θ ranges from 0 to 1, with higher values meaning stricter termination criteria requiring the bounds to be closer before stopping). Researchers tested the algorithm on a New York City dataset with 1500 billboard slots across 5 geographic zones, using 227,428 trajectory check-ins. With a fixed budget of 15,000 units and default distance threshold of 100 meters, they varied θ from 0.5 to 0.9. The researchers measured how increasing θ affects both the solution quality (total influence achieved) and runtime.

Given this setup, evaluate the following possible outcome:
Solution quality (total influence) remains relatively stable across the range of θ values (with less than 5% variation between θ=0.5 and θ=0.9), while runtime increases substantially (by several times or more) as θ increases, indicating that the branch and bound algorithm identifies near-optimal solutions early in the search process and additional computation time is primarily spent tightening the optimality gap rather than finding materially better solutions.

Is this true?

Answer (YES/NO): NO